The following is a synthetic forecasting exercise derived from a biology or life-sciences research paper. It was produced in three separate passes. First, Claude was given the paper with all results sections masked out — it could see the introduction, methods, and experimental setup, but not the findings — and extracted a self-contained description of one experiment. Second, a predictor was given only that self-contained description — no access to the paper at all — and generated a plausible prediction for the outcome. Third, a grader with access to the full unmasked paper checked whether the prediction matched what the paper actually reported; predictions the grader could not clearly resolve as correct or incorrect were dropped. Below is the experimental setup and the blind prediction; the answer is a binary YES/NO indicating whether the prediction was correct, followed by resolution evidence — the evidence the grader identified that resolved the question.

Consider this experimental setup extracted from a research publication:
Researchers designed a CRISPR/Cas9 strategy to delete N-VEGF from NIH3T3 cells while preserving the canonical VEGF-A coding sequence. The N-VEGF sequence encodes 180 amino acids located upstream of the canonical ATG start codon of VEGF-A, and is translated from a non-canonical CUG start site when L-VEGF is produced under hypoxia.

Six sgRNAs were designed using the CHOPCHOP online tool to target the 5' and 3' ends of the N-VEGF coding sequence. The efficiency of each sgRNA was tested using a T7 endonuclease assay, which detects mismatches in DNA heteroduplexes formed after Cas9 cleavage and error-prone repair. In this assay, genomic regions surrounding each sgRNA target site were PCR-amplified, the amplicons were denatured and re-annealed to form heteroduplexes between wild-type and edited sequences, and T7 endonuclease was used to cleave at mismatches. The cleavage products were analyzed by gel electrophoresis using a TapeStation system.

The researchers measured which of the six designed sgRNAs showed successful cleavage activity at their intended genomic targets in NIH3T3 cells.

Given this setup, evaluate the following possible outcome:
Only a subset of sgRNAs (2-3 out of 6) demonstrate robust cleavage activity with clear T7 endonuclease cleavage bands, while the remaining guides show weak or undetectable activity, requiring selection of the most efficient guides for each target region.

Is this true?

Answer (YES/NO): YES